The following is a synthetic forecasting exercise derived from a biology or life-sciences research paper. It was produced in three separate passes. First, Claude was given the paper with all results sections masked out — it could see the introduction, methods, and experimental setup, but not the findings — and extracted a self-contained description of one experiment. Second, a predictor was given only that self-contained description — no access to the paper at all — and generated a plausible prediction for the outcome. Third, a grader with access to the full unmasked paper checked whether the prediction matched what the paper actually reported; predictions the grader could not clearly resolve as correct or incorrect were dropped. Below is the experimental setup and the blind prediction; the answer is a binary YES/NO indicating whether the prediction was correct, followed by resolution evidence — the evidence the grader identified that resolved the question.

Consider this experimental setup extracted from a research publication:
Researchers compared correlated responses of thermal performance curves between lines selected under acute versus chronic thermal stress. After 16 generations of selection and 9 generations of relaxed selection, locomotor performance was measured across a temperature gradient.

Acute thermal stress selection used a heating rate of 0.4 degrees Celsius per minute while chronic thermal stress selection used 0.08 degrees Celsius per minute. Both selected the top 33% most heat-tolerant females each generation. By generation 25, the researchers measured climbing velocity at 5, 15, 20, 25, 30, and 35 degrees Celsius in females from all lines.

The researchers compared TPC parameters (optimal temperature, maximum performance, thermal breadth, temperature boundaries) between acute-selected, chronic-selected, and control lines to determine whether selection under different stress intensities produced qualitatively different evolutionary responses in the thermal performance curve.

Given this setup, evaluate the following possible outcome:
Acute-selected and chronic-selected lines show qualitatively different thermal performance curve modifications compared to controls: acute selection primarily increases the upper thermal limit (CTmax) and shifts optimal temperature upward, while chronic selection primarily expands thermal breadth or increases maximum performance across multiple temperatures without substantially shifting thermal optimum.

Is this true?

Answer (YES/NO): NO